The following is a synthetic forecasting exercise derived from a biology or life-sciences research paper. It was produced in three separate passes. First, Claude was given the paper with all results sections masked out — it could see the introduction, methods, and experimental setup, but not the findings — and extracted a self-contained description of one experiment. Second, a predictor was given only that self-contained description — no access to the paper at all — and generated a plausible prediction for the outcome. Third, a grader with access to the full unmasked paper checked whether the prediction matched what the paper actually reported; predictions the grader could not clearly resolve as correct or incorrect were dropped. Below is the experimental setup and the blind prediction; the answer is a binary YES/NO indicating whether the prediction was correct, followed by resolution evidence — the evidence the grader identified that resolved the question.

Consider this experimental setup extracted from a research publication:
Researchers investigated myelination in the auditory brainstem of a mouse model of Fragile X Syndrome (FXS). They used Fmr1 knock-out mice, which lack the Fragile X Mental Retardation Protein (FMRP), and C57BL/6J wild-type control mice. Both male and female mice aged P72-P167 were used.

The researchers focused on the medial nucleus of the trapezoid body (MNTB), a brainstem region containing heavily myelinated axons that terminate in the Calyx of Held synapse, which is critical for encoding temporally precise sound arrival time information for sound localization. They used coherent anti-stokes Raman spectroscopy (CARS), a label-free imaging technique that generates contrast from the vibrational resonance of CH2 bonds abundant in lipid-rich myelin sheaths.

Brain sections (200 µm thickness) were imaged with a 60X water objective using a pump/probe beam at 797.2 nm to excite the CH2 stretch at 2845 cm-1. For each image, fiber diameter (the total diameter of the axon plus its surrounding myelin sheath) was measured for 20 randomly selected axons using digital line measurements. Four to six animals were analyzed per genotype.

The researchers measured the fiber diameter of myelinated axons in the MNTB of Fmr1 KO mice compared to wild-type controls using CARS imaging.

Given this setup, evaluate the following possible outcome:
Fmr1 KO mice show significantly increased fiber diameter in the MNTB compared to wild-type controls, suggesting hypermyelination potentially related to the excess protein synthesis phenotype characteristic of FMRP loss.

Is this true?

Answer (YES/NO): NO